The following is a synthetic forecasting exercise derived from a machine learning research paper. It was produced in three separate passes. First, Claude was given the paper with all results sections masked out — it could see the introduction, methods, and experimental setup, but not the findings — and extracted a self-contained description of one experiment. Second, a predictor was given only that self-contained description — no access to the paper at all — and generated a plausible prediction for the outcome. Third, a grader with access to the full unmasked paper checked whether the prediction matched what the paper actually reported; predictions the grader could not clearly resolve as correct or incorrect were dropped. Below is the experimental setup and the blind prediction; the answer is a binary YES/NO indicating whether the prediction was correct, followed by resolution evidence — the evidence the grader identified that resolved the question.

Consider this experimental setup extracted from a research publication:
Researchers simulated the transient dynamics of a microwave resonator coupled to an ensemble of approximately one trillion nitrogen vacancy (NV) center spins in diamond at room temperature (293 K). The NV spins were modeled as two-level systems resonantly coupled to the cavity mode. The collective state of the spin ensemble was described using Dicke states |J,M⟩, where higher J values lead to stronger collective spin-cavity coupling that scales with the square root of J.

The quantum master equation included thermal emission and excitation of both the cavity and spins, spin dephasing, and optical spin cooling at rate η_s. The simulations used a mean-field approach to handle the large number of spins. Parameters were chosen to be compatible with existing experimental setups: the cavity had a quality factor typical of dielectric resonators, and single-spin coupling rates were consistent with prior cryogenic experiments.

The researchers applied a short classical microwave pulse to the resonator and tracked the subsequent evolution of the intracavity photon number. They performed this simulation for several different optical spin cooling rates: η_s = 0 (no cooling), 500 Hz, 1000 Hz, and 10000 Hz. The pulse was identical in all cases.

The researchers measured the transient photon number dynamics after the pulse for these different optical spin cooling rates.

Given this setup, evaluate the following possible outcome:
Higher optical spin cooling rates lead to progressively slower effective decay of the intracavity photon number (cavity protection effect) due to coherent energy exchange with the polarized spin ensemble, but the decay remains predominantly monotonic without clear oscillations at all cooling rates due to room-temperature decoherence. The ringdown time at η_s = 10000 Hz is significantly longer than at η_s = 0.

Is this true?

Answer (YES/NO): NO